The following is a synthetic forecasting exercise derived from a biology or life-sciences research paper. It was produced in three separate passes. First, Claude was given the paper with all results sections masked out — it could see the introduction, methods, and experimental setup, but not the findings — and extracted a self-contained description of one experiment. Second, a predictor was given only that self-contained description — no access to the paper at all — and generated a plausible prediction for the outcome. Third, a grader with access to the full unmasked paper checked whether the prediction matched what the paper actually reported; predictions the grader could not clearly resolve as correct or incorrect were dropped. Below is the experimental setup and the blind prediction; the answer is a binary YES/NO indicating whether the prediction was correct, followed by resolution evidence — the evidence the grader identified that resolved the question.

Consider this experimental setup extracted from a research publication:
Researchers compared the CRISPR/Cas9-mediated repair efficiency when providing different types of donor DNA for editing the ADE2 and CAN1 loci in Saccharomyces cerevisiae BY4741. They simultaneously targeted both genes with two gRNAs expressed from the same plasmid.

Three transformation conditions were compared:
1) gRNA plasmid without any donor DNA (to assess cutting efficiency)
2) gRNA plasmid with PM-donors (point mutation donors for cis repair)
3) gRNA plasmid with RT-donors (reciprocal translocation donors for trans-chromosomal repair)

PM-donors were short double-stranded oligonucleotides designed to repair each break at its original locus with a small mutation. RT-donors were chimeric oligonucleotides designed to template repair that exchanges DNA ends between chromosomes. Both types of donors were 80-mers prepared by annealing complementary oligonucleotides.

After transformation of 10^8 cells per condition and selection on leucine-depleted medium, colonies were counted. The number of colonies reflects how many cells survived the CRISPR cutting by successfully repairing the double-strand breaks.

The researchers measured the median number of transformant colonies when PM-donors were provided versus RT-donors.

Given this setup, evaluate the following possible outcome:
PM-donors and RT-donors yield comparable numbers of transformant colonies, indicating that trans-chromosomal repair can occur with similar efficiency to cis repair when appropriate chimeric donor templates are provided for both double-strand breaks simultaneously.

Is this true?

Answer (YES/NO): YES